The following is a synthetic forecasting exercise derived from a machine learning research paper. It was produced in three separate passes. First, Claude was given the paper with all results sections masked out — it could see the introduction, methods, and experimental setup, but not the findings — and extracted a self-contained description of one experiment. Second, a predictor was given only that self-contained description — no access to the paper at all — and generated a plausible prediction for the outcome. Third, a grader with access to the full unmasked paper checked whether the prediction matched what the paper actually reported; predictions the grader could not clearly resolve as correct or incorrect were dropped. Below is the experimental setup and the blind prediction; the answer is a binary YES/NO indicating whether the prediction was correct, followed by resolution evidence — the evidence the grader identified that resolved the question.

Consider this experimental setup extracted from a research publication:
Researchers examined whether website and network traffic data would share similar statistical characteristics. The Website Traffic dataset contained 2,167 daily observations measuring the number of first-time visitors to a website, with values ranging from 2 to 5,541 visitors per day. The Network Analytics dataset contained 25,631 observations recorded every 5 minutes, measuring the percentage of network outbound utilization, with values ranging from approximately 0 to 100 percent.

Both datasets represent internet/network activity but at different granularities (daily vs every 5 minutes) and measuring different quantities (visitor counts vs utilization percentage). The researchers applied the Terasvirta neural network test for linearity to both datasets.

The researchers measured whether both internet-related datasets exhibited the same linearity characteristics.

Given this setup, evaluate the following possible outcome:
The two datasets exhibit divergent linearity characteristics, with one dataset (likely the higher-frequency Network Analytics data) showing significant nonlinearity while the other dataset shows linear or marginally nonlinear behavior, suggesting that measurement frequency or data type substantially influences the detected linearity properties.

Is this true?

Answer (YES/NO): NO